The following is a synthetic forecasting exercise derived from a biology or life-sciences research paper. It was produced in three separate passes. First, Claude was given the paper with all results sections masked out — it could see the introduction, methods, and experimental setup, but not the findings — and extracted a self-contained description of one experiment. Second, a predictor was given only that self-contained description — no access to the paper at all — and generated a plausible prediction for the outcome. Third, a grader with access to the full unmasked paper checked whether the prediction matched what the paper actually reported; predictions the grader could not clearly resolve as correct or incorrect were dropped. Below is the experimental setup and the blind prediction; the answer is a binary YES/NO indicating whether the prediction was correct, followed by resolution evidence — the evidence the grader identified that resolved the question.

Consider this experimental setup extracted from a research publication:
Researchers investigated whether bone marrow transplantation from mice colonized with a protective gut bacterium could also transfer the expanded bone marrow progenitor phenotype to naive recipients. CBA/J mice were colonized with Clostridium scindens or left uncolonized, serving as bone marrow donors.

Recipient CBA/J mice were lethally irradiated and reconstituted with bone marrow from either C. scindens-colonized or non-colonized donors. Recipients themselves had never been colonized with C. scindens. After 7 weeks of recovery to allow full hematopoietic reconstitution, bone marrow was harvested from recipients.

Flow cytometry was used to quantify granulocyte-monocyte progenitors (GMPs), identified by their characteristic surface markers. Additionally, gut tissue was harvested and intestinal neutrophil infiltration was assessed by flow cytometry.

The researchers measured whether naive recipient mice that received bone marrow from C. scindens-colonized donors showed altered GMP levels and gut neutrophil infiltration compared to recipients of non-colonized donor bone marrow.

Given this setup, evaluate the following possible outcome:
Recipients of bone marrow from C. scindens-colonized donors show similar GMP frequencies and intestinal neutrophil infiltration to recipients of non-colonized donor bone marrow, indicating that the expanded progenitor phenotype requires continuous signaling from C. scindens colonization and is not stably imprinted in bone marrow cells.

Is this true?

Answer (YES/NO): NO